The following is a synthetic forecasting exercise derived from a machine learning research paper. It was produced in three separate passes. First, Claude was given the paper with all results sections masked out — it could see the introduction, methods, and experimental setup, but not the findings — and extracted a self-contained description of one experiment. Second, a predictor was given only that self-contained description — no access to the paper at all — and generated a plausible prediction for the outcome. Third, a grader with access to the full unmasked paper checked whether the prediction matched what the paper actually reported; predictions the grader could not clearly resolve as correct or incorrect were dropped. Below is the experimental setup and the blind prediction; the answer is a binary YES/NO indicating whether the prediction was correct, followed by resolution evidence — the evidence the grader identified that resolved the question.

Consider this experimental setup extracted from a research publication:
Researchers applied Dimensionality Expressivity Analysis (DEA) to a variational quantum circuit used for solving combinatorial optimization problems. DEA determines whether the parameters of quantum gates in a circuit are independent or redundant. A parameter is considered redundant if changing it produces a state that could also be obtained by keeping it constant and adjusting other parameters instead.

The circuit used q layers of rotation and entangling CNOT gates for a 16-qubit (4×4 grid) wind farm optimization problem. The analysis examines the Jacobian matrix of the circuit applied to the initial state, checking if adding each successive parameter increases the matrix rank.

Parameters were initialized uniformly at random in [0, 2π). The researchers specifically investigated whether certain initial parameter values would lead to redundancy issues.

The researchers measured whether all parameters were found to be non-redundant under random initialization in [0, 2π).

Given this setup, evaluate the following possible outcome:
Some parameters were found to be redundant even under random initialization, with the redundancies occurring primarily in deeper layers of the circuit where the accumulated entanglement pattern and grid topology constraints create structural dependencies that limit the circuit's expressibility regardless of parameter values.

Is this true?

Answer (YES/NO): NO